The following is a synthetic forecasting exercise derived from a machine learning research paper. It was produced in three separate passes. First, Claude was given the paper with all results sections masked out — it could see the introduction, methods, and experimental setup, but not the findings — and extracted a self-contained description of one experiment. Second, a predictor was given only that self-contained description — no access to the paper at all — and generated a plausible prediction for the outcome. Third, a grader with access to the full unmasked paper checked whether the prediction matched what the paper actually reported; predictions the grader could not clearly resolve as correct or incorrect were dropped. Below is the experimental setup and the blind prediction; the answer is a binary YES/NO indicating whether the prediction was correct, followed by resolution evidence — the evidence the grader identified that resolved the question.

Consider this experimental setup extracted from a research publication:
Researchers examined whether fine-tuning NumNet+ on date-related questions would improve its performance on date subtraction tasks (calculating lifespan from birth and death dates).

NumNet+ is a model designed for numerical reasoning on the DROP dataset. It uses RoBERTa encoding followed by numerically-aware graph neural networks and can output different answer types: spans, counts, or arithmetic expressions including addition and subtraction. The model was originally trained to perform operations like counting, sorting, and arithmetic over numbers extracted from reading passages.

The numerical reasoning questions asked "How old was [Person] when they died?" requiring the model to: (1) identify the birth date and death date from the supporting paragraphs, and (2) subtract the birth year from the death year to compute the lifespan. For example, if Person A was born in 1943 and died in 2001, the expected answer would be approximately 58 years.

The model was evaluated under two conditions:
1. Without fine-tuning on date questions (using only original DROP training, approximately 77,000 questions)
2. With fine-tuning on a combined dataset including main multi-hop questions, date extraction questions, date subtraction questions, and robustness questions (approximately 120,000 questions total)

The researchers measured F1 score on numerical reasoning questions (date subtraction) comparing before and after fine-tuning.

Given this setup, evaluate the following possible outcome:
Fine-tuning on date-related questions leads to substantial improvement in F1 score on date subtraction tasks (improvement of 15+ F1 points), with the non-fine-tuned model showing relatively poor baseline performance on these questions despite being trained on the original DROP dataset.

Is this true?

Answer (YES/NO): NO